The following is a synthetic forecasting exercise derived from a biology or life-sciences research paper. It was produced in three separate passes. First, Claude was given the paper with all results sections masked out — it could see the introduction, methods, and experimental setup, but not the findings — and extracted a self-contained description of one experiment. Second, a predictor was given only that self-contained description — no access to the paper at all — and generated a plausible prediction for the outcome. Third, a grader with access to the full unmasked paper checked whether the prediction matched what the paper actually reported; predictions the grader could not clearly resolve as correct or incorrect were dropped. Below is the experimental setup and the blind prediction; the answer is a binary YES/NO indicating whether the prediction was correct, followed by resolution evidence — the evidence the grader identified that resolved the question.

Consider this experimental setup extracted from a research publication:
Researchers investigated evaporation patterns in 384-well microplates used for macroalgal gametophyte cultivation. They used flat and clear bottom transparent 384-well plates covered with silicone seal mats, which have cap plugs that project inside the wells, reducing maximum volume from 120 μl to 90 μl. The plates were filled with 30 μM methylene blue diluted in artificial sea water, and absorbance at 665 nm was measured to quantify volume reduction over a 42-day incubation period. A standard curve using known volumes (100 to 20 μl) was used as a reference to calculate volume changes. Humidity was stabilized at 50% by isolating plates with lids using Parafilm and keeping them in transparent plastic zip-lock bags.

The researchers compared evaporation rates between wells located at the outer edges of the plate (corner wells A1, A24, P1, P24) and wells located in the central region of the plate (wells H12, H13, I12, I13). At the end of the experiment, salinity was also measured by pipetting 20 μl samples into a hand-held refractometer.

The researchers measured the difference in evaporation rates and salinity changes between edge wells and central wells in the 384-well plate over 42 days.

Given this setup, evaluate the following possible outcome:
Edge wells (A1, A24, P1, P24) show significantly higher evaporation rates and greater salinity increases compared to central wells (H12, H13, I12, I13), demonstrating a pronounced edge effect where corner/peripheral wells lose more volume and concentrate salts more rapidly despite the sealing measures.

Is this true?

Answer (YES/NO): YES